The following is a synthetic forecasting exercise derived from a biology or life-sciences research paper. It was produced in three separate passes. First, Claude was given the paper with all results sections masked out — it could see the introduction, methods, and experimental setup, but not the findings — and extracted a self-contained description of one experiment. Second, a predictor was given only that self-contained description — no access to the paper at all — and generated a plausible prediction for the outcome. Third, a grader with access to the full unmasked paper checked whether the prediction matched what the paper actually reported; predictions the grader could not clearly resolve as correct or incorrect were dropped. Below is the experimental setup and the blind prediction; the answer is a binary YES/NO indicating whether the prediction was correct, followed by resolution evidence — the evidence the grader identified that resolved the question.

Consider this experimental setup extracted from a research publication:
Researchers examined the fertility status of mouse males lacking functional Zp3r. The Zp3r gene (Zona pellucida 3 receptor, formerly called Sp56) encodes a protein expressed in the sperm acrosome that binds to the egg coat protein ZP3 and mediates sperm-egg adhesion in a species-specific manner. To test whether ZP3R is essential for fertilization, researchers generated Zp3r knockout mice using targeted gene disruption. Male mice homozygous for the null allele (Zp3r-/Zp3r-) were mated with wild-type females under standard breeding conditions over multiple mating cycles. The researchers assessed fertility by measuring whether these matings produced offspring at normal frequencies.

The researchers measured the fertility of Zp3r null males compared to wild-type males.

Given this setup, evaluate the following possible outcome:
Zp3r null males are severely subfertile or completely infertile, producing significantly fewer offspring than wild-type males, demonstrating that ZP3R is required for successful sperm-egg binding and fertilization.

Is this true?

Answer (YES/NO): NO